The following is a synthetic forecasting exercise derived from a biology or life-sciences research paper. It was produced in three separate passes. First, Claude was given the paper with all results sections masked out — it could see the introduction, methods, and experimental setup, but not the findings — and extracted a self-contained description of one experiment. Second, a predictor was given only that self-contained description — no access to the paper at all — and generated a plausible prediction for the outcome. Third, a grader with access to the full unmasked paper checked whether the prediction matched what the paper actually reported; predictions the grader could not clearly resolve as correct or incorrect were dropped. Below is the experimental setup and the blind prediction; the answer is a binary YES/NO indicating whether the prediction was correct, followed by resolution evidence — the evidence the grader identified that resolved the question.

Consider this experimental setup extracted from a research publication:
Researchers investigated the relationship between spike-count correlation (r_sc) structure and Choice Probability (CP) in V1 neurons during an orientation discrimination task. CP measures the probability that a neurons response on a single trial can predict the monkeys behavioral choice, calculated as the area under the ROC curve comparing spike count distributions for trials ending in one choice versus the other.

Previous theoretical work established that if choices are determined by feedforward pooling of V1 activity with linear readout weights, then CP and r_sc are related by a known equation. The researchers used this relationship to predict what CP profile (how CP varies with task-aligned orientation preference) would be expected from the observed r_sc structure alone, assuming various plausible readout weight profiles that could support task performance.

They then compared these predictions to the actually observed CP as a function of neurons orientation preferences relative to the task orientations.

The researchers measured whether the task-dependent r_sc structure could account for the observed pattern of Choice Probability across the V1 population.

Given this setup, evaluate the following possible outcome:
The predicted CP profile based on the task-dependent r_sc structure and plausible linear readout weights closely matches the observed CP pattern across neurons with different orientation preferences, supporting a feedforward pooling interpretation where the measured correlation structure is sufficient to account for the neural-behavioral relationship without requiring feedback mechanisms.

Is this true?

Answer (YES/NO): NO